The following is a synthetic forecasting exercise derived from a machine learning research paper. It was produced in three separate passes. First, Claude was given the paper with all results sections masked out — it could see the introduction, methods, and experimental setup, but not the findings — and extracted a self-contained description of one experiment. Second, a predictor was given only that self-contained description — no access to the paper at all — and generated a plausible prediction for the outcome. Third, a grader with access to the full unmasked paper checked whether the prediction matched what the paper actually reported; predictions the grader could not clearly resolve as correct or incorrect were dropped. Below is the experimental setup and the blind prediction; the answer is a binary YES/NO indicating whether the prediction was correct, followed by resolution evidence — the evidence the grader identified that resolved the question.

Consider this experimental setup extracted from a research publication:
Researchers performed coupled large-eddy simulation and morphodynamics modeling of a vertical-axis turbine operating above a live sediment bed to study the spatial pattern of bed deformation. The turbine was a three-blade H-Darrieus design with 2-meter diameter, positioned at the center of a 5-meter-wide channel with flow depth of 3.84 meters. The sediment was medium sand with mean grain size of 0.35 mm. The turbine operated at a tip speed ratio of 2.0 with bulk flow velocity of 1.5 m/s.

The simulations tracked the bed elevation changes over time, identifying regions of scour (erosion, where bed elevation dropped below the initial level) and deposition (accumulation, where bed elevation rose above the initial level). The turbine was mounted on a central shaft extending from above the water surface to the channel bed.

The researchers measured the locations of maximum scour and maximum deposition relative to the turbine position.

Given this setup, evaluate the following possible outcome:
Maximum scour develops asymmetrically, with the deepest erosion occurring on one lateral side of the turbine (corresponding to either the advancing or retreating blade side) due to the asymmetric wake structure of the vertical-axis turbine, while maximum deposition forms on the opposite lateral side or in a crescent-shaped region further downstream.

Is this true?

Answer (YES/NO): NO